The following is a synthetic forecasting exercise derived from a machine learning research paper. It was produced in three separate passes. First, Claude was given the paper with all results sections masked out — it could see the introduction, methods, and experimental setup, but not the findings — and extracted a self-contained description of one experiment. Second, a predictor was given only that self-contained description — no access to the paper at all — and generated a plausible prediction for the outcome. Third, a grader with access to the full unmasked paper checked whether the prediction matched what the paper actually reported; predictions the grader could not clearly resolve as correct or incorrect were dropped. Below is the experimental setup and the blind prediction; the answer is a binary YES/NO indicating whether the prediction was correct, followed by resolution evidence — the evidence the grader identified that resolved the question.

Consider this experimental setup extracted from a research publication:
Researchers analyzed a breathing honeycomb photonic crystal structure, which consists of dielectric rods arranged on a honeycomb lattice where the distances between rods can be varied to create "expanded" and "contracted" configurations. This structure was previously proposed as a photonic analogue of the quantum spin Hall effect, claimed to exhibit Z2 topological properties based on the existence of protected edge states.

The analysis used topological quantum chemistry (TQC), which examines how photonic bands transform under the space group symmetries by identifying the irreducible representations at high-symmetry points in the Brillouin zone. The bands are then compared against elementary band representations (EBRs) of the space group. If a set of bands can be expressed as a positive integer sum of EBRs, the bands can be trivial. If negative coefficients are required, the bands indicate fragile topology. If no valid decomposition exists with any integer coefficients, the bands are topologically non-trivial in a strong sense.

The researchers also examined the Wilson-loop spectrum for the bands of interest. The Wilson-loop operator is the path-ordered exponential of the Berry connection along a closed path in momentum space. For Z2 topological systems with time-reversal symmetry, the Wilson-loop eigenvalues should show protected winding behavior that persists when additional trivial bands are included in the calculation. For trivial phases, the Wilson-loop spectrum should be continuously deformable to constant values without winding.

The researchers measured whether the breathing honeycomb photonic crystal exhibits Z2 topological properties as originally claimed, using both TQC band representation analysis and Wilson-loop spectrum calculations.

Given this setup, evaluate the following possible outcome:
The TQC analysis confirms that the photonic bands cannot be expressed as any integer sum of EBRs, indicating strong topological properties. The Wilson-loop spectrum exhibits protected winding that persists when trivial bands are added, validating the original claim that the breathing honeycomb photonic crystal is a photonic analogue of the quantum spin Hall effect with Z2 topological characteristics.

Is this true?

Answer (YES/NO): NO